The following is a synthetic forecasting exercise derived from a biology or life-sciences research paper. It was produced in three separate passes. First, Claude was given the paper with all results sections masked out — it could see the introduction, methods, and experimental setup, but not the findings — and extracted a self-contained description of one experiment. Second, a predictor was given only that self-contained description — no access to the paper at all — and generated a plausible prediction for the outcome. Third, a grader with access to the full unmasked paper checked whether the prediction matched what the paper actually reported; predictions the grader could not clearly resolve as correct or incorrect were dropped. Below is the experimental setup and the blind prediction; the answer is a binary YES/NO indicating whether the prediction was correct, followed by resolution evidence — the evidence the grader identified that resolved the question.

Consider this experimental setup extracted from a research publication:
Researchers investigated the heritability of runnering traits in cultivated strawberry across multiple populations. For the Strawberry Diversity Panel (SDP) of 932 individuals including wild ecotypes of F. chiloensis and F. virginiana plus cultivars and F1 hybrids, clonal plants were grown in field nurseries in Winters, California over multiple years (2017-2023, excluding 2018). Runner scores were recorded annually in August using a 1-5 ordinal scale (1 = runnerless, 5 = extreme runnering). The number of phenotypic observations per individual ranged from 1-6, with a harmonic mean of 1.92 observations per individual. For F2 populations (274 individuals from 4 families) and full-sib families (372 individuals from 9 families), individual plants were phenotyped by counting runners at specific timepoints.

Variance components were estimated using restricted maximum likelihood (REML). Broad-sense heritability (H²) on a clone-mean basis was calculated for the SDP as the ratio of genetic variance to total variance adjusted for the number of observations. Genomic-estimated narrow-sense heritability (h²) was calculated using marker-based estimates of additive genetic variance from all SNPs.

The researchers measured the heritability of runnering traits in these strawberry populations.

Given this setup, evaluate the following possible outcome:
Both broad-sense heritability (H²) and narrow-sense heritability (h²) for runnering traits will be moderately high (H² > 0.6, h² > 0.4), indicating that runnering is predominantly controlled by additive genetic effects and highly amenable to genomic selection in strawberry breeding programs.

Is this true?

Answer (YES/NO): NO